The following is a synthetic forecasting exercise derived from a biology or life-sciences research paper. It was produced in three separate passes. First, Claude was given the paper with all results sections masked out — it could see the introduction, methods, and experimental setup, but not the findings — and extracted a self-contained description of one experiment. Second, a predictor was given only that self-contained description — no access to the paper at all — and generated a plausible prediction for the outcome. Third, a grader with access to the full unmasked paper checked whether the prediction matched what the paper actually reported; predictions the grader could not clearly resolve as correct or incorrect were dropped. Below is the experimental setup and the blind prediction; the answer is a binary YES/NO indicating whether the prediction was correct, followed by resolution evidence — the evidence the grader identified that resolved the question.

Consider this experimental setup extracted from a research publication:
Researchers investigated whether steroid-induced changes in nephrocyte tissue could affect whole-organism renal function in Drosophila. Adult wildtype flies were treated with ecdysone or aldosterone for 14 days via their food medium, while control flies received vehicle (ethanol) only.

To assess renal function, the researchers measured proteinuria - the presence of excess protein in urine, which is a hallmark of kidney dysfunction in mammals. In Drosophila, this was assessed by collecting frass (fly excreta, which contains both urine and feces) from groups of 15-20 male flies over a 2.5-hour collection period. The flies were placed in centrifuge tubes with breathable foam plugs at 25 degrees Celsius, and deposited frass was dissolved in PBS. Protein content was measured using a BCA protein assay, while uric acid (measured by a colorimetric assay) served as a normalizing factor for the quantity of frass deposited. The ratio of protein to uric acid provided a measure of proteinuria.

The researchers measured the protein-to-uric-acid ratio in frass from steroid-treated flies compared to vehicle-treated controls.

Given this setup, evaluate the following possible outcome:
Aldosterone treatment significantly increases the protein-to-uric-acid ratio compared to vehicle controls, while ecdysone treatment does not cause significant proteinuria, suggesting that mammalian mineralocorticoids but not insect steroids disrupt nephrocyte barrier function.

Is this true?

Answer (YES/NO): NO